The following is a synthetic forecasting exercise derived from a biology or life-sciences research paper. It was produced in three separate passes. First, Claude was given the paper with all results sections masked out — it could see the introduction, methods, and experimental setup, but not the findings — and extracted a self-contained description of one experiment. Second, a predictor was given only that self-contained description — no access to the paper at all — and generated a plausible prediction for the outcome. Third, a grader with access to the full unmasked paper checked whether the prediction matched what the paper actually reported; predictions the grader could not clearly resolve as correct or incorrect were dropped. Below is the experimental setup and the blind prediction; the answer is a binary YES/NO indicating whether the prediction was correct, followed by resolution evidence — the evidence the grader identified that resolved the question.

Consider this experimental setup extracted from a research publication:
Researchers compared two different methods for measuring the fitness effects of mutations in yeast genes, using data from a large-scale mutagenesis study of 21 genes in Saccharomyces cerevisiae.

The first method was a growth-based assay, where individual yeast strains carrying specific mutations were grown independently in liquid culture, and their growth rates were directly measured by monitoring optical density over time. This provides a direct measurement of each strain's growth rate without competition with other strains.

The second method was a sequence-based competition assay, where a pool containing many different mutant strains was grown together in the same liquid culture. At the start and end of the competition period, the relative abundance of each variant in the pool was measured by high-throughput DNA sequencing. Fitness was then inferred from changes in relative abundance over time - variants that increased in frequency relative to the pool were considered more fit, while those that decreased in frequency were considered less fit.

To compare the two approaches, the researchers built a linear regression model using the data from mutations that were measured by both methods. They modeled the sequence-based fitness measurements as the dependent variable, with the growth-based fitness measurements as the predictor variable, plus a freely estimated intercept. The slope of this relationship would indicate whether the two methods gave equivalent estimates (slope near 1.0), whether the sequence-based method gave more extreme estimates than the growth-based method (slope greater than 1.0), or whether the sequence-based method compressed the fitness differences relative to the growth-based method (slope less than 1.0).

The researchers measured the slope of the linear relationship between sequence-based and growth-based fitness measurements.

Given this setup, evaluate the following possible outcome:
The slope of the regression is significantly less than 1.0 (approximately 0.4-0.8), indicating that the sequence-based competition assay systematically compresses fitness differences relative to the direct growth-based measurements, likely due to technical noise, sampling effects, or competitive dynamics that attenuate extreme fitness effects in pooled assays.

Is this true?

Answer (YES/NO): NO